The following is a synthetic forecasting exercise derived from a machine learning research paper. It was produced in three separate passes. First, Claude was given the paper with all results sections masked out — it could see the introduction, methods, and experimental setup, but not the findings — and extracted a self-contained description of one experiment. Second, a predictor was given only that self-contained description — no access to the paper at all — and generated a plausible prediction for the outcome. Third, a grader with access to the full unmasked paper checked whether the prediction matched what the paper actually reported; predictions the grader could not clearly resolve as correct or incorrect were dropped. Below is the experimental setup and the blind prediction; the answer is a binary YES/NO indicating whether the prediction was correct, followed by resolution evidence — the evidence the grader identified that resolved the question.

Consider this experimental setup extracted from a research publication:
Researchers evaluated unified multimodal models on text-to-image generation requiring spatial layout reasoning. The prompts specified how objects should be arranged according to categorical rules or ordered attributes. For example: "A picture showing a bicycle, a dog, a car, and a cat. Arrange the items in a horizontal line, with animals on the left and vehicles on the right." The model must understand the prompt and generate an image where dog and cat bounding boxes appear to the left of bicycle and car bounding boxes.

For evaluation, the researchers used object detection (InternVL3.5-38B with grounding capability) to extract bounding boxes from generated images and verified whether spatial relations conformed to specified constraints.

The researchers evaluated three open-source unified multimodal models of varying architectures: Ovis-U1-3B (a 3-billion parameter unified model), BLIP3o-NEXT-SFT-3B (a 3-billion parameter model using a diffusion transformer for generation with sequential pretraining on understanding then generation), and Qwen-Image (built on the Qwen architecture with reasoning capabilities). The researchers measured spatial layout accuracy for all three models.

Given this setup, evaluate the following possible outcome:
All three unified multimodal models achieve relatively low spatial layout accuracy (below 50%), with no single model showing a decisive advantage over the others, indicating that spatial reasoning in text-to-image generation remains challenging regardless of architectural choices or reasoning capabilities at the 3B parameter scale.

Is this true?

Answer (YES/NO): YES